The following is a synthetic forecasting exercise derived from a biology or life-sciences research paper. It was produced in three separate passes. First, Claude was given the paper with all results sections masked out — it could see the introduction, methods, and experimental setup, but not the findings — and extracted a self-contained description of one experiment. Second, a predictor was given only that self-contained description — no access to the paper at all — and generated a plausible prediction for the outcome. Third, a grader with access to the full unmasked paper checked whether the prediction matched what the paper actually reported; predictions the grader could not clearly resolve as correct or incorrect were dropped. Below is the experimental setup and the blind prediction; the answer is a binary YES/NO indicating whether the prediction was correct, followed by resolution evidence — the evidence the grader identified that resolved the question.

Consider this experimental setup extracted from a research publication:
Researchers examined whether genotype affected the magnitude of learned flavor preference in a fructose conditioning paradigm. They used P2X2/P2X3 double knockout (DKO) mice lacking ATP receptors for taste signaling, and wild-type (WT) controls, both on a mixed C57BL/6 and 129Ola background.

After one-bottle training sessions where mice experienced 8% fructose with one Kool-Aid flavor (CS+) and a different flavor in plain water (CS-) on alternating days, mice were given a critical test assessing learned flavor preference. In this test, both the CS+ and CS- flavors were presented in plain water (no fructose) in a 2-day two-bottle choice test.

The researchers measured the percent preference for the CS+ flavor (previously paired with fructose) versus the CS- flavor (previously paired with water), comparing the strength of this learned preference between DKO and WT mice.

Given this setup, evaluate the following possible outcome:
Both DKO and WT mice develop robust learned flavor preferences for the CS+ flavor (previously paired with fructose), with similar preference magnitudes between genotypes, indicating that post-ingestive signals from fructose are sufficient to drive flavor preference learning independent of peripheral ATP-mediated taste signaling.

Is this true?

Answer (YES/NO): YES